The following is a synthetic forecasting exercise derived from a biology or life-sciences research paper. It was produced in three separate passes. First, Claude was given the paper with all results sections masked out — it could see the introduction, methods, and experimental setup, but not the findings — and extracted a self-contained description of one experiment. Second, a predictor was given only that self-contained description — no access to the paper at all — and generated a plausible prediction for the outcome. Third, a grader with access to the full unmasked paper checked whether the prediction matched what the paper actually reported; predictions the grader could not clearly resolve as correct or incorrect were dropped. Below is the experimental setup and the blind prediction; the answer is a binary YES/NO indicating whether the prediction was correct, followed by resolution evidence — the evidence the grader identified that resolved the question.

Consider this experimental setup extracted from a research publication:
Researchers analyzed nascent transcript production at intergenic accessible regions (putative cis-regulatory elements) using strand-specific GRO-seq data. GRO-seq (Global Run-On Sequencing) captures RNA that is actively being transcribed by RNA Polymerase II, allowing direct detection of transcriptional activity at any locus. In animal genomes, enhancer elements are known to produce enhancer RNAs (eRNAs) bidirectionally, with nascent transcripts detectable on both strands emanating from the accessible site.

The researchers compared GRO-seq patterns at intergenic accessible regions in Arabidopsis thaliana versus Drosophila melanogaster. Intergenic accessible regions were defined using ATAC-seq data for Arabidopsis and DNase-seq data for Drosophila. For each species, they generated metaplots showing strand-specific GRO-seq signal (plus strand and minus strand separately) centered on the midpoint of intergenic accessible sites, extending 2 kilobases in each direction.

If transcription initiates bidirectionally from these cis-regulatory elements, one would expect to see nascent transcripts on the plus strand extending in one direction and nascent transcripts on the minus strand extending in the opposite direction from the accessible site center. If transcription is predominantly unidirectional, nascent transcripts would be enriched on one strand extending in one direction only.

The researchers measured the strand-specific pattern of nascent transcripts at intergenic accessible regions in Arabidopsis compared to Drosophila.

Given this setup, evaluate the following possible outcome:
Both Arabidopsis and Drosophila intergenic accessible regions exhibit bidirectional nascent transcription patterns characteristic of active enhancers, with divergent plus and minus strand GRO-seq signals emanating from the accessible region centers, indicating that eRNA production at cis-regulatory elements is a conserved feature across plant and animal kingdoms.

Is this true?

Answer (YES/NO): NO